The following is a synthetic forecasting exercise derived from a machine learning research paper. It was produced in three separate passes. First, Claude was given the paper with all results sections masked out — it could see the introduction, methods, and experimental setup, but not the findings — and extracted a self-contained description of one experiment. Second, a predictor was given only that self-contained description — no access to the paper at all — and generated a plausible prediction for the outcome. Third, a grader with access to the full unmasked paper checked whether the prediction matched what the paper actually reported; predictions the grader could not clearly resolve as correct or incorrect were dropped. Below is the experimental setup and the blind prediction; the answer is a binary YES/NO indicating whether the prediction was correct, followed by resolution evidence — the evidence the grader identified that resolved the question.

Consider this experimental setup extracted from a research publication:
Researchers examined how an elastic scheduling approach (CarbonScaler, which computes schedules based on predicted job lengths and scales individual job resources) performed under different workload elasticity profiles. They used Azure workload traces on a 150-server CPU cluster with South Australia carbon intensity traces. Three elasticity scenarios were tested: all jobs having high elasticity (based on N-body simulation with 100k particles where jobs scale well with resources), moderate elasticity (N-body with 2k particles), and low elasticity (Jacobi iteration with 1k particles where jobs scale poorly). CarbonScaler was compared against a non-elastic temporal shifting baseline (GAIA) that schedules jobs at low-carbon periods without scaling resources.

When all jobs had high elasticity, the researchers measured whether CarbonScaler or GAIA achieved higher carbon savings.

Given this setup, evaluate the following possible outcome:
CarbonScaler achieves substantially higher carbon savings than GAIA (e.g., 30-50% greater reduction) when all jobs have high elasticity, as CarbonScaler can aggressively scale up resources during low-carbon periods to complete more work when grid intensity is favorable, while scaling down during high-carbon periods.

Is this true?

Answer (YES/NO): NO